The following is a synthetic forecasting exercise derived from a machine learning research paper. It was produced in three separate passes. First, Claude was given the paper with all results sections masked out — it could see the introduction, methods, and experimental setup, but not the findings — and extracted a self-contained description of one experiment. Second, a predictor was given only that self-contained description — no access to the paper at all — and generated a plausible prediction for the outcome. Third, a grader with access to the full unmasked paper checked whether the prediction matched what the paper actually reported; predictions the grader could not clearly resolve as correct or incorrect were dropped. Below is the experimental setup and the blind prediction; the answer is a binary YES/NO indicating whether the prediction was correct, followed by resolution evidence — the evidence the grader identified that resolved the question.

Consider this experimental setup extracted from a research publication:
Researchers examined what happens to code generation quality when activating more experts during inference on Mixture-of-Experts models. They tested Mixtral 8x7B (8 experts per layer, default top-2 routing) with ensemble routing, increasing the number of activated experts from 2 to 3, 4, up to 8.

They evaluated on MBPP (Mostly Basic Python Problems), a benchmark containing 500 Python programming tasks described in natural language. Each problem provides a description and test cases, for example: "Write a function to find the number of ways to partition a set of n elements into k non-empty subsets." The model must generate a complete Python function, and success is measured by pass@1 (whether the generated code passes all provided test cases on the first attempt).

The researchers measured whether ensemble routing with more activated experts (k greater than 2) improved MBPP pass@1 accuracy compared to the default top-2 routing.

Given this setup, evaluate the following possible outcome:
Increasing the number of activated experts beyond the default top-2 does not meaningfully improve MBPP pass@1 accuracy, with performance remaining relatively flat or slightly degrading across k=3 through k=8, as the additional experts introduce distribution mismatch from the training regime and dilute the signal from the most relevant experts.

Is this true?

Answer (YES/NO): YES